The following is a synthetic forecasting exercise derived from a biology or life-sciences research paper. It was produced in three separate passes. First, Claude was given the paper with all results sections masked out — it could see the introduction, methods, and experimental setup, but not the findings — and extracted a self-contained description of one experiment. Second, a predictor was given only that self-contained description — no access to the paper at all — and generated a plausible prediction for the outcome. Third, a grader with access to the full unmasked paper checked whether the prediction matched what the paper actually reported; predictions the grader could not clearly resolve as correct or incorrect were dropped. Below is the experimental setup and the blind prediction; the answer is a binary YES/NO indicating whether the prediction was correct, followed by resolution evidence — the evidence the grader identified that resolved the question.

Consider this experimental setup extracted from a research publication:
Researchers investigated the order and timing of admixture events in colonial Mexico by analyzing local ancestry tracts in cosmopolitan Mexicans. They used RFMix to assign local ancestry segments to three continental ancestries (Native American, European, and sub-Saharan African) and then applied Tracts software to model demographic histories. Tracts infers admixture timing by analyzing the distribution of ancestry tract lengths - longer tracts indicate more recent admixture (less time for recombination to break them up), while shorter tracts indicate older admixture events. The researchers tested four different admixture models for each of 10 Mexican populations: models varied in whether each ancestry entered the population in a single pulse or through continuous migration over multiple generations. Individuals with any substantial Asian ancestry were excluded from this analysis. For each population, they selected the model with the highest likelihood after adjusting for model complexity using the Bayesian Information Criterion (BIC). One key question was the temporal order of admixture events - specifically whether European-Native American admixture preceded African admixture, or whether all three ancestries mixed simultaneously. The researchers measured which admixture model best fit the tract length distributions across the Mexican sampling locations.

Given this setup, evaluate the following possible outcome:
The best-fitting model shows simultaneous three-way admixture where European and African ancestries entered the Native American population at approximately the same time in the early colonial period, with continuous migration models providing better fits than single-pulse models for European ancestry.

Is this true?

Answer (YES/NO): NO